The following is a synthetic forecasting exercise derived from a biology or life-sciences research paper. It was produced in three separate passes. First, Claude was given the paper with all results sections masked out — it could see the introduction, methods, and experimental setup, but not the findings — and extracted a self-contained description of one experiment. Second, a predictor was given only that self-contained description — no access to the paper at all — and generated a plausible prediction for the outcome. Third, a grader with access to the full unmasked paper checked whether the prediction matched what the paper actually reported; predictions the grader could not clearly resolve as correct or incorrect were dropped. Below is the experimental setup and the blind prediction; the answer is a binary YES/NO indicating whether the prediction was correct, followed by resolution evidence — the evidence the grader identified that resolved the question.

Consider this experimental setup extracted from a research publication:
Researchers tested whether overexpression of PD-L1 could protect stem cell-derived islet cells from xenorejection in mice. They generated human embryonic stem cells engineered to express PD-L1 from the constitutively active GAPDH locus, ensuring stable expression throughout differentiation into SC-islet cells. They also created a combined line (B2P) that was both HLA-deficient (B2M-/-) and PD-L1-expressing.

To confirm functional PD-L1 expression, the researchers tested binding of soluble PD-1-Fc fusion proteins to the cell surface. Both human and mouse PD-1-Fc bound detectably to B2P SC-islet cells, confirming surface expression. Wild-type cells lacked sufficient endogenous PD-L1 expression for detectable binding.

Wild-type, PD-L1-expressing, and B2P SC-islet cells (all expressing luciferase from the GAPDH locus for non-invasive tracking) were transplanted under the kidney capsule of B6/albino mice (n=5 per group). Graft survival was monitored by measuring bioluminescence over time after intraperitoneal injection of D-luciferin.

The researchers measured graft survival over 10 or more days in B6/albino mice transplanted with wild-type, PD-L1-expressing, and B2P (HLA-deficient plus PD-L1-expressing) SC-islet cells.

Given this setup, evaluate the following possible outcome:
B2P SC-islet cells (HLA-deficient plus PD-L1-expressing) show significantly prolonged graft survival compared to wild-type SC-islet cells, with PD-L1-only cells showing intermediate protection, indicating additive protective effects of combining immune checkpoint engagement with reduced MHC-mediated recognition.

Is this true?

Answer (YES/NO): NO